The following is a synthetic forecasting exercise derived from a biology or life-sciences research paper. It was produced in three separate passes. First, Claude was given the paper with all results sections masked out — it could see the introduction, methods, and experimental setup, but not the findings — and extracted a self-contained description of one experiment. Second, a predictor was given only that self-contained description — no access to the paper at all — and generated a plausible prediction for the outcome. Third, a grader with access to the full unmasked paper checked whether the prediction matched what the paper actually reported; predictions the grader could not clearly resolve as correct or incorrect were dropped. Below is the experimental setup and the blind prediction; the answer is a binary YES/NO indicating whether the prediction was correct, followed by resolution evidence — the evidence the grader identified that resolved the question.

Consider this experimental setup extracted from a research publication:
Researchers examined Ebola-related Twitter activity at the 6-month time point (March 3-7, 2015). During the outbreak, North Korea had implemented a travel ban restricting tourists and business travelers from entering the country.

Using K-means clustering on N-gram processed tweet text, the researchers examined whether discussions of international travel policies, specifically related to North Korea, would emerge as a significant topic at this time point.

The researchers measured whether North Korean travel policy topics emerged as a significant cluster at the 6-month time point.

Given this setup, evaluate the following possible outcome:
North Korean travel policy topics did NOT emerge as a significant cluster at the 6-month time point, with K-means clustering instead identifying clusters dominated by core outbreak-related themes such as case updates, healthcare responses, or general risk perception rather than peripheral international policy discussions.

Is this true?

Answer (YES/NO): NO